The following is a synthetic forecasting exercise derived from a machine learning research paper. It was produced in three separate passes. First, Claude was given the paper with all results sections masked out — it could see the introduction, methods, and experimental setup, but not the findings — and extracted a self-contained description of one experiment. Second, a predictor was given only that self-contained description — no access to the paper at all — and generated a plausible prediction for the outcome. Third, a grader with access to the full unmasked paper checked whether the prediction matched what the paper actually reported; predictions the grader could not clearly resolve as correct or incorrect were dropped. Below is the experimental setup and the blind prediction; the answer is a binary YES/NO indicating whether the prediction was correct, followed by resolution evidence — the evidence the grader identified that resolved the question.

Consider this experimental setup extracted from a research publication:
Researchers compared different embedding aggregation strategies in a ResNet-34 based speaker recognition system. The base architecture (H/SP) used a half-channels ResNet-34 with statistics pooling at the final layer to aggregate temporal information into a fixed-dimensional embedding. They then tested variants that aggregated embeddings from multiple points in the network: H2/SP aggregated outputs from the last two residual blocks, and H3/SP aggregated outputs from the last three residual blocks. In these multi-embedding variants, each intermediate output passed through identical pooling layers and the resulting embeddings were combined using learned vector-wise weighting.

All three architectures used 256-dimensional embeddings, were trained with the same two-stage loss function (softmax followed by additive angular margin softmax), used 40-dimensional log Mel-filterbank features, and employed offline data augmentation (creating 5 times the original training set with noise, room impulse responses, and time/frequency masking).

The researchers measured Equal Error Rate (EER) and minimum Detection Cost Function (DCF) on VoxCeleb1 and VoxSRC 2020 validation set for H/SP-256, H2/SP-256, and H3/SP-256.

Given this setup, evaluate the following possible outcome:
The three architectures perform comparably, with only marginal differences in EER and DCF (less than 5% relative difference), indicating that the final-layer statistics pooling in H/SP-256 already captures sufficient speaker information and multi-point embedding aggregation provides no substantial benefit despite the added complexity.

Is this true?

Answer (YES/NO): NO